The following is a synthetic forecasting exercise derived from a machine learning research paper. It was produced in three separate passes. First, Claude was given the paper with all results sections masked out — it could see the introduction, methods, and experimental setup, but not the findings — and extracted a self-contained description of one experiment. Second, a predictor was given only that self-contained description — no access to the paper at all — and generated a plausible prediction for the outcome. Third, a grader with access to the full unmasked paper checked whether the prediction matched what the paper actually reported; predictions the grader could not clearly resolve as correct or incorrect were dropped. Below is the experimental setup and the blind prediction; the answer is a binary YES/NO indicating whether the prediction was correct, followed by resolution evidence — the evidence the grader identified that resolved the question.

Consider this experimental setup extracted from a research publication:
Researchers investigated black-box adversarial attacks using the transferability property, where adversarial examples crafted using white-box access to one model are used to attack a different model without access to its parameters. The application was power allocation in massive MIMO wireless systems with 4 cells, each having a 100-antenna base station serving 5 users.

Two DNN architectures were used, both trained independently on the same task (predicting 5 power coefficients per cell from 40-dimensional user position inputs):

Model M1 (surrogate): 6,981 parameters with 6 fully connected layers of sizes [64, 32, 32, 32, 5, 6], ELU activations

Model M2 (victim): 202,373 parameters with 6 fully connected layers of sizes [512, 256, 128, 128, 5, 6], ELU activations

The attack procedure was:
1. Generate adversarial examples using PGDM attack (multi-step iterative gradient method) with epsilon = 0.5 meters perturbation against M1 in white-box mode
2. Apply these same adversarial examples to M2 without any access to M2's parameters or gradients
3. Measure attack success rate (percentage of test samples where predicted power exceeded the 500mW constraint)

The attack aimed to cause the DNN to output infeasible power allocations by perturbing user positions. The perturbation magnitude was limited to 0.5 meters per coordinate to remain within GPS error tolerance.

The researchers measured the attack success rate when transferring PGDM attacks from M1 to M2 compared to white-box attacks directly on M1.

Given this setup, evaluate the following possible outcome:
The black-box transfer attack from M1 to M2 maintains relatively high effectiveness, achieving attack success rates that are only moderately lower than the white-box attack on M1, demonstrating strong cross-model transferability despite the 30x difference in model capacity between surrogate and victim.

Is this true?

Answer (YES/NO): NO